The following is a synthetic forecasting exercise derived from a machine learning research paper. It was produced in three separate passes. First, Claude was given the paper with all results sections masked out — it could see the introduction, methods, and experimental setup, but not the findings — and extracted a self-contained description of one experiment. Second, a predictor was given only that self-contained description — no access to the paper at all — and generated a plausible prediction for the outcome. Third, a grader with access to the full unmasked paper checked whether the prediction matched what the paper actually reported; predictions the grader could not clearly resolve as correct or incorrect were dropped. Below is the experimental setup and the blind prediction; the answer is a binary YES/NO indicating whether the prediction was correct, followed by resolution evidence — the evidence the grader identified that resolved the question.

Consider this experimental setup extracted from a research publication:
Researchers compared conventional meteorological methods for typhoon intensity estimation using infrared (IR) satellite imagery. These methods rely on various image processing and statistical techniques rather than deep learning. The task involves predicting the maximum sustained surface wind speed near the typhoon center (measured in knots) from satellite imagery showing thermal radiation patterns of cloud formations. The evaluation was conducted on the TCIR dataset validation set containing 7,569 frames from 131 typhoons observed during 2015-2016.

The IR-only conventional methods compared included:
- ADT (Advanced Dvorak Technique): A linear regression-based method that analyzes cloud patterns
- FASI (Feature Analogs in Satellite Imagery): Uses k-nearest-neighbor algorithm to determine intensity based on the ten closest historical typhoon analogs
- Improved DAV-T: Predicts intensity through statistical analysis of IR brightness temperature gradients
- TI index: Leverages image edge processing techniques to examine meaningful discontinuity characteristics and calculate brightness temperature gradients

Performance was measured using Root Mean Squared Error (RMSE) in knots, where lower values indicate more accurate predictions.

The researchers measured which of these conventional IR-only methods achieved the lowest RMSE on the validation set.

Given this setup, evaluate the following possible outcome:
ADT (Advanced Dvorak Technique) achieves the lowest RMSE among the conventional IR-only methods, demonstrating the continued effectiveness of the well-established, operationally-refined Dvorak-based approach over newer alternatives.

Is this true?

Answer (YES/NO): NO